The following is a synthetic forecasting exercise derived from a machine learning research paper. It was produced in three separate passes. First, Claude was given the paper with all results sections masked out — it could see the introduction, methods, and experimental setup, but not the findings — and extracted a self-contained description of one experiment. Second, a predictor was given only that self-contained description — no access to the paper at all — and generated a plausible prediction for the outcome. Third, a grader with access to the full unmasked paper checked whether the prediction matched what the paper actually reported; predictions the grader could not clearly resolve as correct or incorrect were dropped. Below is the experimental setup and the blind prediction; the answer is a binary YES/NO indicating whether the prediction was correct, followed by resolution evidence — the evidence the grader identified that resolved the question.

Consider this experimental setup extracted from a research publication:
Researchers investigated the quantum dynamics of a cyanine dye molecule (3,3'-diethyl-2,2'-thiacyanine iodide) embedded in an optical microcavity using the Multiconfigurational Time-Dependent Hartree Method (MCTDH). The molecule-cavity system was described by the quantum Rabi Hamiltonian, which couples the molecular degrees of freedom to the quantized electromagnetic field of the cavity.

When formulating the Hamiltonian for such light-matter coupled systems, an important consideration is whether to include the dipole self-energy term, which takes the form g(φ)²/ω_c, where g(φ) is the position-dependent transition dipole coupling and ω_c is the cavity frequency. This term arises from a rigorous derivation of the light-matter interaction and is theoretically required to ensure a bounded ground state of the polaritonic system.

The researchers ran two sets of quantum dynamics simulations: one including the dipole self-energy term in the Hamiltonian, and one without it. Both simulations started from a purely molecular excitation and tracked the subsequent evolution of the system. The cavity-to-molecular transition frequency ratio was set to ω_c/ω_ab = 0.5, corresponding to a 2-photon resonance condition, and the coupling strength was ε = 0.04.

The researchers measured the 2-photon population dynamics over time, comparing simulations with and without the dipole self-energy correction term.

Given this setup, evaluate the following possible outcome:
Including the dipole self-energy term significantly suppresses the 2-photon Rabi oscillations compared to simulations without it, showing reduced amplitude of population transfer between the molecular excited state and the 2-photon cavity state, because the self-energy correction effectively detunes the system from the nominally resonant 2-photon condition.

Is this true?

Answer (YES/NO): NO